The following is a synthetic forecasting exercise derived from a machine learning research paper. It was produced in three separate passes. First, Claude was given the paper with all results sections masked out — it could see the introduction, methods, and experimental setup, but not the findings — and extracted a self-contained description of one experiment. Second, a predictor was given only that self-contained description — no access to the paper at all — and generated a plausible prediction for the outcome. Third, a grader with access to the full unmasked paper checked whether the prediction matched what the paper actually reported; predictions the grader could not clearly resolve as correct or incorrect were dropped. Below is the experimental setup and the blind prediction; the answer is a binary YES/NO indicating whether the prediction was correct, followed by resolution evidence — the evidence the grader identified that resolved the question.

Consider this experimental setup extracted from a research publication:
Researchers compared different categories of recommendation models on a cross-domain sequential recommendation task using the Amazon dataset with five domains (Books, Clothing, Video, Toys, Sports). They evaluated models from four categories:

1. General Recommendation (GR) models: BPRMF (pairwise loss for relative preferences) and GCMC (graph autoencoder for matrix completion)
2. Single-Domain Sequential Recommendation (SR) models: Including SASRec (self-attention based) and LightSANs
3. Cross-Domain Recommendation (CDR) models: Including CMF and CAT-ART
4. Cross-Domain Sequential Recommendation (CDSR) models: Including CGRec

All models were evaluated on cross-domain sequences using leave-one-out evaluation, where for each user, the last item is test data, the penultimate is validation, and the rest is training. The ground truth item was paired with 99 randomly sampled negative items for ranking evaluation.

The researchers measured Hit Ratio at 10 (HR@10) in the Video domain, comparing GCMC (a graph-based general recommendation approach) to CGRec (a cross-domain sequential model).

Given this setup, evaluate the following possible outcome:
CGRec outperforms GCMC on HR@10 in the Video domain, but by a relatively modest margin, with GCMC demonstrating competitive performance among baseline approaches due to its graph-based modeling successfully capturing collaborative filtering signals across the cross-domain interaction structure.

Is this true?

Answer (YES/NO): YES